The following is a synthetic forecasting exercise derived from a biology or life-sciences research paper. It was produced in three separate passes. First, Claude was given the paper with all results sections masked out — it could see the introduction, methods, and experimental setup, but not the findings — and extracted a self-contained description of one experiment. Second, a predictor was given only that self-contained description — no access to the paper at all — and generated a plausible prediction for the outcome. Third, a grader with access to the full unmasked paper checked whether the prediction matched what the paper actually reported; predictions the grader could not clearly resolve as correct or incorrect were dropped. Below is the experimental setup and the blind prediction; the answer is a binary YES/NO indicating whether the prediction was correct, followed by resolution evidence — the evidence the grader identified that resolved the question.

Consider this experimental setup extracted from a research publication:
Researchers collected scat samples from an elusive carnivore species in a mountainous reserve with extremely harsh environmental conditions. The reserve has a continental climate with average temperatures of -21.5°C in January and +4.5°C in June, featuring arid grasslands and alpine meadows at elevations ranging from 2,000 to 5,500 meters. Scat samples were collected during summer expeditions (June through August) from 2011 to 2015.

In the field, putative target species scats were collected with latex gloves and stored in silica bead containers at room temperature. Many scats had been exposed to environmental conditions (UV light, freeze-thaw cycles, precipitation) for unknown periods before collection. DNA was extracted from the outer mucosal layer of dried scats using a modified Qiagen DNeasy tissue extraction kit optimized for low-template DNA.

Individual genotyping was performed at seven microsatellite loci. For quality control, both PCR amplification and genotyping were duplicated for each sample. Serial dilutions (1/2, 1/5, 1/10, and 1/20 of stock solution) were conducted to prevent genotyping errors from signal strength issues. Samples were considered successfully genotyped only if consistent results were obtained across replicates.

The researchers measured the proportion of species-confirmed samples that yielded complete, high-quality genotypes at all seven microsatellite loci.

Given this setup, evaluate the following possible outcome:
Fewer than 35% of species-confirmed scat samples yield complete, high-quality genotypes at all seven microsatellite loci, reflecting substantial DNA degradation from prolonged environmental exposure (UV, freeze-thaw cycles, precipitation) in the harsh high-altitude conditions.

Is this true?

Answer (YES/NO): NO